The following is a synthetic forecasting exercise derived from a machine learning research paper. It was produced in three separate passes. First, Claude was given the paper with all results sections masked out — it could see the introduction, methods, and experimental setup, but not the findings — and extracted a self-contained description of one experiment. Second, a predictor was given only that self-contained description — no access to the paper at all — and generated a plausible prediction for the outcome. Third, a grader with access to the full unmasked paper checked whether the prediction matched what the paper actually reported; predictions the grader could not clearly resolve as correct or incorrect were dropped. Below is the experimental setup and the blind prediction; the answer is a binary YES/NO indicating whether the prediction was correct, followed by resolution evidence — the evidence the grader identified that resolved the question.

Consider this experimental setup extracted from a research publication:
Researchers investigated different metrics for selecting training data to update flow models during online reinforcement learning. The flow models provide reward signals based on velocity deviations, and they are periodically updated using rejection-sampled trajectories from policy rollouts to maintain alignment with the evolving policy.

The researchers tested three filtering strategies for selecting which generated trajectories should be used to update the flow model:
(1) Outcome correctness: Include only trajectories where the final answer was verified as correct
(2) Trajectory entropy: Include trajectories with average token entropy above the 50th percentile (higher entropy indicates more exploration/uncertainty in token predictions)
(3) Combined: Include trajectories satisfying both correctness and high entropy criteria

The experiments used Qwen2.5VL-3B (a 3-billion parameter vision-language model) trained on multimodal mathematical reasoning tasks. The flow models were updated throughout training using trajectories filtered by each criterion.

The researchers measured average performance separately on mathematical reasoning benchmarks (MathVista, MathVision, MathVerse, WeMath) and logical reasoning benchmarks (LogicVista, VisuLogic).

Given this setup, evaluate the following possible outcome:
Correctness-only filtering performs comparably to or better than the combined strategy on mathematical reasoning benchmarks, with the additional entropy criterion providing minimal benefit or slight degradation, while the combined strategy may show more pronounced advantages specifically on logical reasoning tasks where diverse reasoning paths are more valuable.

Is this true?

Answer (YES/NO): NO